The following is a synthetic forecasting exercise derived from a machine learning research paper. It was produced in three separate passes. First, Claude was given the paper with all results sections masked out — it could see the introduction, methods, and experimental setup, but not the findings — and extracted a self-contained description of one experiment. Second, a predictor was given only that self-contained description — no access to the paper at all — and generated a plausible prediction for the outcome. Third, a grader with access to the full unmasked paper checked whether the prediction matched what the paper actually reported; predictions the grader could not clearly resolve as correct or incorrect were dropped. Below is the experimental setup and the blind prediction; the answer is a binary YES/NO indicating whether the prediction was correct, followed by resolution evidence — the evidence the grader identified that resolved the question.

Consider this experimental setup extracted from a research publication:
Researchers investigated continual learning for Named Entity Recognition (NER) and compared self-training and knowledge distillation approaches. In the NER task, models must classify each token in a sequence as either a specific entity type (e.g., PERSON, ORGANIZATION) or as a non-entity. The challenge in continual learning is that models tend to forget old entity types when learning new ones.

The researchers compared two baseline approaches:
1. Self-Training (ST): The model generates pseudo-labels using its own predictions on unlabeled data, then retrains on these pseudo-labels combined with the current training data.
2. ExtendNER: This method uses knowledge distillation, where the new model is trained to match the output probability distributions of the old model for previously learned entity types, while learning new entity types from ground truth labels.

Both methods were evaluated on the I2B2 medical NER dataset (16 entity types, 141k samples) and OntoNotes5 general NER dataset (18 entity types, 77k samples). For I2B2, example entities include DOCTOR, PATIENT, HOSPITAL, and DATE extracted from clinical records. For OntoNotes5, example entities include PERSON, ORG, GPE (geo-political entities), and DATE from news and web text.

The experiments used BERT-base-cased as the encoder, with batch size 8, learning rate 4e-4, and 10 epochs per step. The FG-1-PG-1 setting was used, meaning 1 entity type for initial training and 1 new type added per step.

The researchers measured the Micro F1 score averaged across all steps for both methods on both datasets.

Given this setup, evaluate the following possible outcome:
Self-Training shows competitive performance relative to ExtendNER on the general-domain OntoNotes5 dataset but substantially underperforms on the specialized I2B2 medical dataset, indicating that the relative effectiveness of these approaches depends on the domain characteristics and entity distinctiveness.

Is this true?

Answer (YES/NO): YES